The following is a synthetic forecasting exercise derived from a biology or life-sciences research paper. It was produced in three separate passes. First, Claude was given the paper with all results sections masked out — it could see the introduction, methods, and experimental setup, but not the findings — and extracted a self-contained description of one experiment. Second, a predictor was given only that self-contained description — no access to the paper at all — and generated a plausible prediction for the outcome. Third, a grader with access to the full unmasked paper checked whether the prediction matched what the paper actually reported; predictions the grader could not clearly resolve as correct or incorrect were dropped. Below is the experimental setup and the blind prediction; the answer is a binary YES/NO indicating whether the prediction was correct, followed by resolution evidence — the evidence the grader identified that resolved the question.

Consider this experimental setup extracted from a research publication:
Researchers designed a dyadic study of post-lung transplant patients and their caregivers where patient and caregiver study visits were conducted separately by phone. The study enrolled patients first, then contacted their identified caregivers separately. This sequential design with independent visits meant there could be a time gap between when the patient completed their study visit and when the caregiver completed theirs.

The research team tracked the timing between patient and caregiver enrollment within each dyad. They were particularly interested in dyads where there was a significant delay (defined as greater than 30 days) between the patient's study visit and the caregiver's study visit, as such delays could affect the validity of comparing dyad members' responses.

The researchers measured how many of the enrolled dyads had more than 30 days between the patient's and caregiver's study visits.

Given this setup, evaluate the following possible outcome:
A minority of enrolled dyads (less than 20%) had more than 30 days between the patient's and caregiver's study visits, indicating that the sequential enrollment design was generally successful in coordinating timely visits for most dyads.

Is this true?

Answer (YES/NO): YES